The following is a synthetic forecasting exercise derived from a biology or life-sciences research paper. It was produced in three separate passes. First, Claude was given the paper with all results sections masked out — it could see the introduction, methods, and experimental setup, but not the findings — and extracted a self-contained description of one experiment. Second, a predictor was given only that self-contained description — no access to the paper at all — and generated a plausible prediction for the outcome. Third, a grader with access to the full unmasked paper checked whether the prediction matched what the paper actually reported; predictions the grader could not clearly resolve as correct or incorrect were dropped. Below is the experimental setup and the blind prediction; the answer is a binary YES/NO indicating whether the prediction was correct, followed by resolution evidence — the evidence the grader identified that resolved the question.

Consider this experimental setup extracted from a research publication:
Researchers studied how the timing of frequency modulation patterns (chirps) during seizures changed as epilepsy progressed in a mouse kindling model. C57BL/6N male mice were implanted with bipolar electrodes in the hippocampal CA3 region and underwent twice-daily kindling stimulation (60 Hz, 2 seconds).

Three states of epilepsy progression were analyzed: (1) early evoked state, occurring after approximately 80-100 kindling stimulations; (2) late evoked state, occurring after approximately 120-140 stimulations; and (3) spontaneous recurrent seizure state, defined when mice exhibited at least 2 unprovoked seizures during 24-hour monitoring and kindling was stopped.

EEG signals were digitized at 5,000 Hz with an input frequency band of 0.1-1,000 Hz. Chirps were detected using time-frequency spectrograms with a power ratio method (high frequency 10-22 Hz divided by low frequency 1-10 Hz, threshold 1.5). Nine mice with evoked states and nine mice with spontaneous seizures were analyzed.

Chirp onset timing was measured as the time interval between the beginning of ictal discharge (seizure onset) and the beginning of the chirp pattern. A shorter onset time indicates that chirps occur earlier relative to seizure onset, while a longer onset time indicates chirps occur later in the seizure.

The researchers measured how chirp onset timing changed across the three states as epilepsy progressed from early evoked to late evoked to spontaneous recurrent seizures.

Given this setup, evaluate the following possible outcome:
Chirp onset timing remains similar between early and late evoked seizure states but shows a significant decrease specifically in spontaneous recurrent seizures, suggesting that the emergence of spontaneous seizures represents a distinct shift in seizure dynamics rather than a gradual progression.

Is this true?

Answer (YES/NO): NO